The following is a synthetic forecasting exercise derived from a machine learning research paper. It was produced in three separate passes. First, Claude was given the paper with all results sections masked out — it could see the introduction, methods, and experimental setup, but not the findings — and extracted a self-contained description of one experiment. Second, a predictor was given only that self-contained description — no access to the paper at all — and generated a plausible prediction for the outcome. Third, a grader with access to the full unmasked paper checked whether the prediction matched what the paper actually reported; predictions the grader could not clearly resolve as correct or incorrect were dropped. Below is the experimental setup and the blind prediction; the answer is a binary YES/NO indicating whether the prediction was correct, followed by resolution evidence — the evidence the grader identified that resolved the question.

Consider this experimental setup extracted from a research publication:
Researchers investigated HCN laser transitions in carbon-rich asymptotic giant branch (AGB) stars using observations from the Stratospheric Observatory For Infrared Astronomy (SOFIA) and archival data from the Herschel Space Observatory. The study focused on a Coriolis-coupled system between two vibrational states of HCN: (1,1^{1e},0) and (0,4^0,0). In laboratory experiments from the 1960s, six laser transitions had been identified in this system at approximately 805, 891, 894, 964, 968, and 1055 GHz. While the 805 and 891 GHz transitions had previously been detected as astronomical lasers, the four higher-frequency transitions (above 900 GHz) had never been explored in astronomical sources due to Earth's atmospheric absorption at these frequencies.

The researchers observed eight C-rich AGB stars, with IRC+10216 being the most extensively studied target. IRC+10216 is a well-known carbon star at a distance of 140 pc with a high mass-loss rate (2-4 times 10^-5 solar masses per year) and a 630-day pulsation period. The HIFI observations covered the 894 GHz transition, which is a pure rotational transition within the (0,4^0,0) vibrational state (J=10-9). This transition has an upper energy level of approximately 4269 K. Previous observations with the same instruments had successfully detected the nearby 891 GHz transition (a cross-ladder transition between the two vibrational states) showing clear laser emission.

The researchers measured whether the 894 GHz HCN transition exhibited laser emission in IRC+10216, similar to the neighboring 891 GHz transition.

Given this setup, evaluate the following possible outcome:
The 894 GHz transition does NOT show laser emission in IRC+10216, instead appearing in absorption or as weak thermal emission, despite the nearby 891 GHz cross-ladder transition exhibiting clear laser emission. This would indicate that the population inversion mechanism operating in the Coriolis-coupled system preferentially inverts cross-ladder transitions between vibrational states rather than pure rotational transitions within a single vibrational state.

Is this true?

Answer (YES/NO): NO